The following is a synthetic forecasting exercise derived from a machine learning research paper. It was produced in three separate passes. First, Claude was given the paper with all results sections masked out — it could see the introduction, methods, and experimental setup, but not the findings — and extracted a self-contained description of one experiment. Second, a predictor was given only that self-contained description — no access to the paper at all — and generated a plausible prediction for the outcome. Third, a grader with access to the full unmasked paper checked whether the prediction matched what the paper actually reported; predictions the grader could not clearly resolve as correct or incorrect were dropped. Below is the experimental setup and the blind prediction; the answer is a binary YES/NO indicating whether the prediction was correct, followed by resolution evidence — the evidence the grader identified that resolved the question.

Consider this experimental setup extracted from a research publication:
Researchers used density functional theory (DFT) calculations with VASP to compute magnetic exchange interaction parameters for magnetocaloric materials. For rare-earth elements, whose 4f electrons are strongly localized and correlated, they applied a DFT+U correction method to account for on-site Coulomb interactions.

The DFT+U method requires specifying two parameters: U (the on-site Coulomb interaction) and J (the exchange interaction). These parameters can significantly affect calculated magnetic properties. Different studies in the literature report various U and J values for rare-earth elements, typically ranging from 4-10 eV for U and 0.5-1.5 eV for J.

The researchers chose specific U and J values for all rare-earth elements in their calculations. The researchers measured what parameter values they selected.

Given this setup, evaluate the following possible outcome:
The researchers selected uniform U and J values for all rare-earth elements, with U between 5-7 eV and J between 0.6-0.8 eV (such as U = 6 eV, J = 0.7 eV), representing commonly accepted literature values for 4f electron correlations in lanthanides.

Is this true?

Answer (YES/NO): NO